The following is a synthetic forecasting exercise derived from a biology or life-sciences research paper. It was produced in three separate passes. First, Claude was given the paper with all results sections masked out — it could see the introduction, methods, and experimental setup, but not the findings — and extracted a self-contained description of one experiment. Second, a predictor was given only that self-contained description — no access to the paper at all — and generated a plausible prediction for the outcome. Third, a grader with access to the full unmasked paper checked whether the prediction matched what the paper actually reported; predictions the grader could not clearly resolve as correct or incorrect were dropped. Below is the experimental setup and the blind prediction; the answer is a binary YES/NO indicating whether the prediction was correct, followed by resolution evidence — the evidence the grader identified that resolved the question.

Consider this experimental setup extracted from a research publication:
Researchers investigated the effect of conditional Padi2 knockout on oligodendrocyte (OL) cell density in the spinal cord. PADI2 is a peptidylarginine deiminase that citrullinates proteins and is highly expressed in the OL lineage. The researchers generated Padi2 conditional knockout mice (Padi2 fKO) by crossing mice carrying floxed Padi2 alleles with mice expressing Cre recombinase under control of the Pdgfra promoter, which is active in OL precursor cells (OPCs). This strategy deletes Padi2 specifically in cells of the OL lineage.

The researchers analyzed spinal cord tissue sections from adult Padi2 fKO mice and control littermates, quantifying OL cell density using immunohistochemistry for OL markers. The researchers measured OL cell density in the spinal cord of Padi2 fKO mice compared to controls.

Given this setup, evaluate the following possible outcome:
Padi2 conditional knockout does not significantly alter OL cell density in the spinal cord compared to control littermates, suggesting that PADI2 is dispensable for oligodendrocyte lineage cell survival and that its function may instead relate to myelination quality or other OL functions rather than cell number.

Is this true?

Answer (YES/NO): NO